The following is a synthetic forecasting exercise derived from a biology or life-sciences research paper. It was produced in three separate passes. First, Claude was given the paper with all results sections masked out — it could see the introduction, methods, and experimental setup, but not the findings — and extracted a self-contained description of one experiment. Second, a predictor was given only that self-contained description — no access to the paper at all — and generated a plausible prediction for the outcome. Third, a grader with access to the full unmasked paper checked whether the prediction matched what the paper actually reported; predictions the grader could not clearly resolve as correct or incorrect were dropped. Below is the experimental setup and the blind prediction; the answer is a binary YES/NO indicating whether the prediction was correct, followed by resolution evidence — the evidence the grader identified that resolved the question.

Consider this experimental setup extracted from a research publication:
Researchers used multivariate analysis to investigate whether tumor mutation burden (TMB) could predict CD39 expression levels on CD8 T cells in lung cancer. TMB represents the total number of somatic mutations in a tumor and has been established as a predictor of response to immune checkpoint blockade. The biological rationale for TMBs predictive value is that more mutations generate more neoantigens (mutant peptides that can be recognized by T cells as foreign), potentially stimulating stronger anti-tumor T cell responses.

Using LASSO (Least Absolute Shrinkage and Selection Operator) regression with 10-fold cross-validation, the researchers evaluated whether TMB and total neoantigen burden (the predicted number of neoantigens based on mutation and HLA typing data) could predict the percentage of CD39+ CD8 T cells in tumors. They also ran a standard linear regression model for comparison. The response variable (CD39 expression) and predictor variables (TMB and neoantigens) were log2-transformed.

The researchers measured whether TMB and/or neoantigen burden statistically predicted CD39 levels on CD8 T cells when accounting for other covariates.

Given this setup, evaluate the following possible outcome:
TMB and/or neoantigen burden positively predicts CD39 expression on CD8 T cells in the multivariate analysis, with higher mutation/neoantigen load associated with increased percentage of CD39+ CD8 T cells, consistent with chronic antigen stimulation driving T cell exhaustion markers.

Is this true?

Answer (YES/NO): YES